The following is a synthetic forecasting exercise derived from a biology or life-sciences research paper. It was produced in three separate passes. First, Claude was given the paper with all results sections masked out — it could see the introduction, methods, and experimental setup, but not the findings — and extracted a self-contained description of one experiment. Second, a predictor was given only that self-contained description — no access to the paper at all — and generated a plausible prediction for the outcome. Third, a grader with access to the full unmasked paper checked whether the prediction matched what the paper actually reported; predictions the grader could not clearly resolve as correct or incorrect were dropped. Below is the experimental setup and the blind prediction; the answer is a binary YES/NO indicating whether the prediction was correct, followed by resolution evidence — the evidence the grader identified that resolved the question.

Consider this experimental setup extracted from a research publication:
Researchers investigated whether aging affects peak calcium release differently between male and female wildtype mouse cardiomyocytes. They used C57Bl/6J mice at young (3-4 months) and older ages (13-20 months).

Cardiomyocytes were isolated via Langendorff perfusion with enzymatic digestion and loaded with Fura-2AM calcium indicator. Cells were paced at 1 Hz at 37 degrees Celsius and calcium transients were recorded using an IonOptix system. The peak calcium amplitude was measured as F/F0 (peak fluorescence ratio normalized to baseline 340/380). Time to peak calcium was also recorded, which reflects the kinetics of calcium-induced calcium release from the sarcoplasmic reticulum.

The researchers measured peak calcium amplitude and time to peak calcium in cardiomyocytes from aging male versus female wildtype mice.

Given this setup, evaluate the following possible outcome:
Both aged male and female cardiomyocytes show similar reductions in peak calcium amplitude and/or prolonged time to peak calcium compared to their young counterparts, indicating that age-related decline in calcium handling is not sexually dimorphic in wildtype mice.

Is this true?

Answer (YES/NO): NO